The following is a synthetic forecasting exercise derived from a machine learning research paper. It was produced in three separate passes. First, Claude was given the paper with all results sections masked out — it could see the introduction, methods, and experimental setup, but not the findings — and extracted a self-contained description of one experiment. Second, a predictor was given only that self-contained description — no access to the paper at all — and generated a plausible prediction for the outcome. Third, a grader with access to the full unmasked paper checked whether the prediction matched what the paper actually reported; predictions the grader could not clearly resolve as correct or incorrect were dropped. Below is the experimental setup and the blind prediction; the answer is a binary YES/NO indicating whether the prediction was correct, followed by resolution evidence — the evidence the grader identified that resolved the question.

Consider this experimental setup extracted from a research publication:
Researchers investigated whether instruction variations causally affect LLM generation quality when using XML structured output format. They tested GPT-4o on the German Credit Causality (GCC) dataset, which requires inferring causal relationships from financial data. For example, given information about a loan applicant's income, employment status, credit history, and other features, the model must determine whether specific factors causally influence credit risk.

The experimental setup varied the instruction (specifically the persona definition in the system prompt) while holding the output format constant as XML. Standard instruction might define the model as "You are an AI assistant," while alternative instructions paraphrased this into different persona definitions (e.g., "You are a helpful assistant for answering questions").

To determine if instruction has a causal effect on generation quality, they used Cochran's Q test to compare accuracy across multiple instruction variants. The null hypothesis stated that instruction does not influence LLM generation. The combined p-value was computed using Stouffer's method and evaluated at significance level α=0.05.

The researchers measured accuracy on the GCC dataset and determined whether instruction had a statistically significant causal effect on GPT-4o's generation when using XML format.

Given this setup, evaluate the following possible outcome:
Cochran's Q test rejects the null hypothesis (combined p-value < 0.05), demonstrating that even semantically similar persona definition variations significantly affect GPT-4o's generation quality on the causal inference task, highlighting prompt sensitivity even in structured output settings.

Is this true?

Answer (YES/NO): YES